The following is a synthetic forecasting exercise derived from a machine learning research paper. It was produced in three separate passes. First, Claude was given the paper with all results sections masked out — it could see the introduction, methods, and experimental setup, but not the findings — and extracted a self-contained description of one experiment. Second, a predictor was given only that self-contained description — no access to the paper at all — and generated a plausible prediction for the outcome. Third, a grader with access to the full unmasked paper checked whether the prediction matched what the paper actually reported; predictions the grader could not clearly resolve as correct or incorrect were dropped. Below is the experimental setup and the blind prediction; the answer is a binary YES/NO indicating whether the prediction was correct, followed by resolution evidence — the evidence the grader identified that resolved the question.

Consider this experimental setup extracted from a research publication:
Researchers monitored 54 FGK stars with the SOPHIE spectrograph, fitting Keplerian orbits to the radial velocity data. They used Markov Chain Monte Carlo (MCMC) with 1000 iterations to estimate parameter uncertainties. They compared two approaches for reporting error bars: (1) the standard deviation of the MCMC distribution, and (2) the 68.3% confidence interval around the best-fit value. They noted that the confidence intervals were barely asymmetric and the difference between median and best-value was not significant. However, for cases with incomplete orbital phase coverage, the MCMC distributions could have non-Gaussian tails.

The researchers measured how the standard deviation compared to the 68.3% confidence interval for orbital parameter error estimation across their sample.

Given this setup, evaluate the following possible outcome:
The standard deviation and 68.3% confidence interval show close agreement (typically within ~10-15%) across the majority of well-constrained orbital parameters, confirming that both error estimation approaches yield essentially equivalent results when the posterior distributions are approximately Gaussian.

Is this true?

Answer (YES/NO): NO